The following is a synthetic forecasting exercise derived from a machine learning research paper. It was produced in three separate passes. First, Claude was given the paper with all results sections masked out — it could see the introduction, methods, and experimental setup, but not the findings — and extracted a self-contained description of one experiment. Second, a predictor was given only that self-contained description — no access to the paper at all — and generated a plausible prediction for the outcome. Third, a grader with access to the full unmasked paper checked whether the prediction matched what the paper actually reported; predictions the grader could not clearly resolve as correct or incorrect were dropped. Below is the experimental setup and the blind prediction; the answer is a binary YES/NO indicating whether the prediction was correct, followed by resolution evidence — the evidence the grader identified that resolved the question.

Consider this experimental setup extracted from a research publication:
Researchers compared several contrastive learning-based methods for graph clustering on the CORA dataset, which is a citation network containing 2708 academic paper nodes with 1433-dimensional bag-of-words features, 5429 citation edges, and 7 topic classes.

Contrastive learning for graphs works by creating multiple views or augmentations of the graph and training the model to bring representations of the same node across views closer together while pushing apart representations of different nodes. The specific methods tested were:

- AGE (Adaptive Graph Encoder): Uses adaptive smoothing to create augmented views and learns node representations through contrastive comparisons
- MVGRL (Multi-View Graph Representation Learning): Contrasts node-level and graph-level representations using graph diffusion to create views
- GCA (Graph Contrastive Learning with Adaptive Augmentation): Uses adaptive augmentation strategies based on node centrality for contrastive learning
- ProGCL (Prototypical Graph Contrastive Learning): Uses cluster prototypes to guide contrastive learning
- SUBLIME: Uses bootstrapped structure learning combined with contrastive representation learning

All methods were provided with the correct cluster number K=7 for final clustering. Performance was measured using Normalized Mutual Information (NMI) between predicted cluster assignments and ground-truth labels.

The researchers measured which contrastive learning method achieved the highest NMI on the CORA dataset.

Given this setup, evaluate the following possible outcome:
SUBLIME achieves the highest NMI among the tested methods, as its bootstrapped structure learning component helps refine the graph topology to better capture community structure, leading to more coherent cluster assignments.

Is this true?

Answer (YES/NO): NO